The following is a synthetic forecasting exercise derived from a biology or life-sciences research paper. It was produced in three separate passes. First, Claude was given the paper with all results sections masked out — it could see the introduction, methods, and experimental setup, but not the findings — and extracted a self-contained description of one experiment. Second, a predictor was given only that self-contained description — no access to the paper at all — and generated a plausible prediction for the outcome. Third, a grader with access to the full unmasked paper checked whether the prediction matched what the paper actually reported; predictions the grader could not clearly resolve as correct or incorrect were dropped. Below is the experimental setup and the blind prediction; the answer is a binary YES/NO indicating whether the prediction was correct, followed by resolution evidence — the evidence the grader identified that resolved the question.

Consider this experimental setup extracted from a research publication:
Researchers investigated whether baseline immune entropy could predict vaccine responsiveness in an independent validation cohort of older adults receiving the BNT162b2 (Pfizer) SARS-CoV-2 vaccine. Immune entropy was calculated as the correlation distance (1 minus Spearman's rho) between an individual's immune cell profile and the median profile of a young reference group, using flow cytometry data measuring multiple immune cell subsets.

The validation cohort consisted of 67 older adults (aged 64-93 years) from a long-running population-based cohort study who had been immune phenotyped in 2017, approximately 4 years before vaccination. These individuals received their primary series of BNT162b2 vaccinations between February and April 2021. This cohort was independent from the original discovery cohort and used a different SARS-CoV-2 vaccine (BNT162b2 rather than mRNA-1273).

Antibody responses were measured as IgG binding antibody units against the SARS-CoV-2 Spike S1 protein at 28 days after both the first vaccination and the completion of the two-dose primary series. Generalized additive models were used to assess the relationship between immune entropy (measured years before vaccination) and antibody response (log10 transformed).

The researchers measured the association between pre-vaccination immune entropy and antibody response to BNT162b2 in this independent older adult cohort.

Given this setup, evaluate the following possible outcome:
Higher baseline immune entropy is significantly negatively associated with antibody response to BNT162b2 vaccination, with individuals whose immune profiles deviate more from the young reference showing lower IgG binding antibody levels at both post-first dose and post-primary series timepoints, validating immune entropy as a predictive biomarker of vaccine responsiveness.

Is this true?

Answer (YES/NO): YES